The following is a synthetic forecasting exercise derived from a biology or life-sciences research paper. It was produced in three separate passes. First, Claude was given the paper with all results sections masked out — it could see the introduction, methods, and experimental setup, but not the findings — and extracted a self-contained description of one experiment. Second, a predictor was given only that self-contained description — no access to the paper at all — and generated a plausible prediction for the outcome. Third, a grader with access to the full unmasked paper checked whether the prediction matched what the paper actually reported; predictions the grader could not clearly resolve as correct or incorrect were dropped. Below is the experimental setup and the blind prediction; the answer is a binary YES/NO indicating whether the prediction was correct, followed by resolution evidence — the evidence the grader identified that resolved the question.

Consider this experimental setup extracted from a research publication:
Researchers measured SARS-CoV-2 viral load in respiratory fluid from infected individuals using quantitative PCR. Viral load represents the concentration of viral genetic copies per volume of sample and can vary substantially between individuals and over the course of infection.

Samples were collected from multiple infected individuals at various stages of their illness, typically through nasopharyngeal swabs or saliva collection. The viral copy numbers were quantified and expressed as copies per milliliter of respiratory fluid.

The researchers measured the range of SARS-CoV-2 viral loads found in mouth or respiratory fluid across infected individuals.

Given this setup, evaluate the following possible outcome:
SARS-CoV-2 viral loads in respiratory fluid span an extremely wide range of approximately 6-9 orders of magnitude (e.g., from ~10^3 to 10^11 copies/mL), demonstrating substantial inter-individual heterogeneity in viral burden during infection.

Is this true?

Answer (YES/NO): YES